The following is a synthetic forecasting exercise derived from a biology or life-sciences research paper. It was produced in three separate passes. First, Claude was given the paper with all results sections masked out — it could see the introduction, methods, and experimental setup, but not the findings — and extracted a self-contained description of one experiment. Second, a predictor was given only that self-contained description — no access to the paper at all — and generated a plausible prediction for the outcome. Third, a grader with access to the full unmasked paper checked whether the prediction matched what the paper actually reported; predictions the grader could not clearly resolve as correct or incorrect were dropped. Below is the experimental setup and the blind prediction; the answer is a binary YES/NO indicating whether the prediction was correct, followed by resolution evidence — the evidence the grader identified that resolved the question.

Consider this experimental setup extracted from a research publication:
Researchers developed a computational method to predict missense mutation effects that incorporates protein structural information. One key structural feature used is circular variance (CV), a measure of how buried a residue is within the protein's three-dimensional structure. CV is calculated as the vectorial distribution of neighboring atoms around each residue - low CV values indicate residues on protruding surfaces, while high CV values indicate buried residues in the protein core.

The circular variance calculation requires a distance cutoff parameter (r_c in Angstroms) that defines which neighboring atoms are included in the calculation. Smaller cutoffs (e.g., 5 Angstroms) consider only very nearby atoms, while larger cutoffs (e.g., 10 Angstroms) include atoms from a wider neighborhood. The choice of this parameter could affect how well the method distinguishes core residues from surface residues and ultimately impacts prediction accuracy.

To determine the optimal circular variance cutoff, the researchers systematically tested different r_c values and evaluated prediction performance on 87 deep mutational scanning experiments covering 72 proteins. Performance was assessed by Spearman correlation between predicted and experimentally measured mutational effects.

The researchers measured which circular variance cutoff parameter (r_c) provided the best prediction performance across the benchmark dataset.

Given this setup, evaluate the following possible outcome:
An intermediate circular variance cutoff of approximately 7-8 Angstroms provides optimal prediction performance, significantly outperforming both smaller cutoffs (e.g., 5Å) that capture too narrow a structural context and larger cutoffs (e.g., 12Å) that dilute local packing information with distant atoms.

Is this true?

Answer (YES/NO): YES